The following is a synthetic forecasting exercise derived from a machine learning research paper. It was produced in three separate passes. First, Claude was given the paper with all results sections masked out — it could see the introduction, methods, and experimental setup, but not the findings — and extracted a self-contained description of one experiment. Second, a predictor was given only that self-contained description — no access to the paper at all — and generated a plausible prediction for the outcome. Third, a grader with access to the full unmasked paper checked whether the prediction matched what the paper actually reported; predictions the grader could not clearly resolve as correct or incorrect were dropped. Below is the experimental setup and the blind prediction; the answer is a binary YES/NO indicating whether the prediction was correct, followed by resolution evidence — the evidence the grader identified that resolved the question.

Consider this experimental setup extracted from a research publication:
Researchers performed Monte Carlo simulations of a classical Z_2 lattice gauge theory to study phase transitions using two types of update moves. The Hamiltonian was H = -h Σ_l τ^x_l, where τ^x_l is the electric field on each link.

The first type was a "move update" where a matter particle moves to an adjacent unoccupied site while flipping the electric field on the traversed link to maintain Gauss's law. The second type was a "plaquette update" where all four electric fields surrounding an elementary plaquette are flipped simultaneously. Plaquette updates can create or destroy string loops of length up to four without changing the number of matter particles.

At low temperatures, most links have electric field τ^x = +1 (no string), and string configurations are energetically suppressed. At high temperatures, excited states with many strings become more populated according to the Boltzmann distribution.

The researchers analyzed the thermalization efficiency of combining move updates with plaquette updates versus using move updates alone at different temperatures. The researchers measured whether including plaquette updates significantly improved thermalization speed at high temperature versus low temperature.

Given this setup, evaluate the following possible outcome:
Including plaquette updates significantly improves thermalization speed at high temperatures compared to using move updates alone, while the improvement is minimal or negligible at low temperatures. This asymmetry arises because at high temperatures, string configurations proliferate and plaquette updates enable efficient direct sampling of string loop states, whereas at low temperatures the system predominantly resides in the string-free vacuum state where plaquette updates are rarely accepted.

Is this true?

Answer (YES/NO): YES